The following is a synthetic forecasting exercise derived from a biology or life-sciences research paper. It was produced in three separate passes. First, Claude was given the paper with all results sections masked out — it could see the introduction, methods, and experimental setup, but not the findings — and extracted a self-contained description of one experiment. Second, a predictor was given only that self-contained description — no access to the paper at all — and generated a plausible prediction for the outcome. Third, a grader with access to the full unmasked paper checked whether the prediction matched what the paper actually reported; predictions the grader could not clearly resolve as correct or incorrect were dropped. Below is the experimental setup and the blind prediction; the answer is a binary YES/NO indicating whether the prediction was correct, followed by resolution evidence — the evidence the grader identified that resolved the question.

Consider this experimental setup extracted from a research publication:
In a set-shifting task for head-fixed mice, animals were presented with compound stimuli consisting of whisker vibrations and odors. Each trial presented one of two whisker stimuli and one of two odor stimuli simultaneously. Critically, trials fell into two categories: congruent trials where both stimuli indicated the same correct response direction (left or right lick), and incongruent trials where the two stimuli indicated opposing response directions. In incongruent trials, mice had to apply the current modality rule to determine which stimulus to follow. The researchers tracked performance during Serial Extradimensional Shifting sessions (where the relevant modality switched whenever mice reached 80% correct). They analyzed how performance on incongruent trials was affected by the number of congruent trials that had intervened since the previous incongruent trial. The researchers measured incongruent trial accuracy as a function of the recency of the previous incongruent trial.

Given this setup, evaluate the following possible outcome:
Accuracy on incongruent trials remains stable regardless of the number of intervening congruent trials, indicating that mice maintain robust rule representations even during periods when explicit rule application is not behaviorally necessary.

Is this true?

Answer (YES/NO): NO